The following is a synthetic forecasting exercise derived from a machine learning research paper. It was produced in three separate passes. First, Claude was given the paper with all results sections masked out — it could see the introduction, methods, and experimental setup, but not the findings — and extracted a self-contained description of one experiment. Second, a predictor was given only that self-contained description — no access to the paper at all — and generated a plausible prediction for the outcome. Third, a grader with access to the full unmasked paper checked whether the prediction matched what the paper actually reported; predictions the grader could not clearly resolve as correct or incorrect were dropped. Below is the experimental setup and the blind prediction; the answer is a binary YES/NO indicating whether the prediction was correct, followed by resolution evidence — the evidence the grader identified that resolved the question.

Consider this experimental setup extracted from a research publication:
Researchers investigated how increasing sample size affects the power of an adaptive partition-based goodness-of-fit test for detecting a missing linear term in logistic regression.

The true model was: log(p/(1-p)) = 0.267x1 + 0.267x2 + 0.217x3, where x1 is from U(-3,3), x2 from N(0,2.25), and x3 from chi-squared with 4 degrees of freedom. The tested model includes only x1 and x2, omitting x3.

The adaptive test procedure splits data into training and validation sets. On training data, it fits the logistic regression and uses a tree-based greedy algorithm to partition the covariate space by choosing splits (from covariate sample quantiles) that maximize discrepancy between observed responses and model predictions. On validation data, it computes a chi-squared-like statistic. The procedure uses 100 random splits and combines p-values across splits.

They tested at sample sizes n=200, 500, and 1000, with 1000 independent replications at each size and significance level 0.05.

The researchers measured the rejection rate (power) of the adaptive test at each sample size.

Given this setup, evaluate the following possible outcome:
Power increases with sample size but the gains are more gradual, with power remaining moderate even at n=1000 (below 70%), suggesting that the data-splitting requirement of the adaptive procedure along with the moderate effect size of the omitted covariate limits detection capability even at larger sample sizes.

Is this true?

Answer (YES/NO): NO